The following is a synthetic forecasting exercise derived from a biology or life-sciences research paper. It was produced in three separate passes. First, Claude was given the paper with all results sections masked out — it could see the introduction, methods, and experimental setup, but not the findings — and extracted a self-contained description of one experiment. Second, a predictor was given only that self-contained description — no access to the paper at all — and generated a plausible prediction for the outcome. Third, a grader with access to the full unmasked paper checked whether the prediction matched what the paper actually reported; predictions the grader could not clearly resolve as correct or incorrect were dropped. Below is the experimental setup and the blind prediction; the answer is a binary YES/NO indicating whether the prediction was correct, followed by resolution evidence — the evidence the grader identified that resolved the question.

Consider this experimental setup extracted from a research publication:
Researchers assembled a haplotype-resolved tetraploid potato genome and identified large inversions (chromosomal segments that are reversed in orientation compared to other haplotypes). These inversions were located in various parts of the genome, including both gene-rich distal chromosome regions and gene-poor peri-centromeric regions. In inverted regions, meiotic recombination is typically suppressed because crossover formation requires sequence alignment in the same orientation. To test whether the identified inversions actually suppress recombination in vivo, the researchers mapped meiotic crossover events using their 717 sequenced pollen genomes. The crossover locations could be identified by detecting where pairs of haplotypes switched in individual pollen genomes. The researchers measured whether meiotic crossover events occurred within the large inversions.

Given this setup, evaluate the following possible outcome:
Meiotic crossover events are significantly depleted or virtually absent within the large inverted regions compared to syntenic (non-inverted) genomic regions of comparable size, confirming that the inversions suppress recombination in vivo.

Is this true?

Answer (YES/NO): YES